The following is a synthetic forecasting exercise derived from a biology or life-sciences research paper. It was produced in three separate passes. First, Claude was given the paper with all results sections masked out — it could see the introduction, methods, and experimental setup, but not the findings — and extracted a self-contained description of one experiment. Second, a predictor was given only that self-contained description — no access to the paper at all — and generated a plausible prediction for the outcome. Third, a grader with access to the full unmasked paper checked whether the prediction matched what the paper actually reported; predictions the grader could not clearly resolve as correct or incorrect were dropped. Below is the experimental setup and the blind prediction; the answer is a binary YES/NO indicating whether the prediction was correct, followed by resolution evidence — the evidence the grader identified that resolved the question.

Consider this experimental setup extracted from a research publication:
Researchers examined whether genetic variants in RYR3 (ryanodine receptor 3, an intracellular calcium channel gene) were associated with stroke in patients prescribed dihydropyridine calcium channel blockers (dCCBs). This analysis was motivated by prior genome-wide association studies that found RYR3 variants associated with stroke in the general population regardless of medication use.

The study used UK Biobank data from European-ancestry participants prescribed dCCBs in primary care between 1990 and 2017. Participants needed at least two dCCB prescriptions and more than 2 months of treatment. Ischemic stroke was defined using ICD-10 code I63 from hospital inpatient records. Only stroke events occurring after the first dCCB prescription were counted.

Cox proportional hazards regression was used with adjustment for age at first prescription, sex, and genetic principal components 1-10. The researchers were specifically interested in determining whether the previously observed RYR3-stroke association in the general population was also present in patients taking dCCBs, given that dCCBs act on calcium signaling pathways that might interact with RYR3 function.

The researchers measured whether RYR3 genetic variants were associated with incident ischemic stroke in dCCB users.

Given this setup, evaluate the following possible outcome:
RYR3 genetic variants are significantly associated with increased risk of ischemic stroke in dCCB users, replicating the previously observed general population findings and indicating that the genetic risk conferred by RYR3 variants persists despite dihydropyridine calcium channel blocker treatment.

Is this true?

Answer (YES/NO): YES